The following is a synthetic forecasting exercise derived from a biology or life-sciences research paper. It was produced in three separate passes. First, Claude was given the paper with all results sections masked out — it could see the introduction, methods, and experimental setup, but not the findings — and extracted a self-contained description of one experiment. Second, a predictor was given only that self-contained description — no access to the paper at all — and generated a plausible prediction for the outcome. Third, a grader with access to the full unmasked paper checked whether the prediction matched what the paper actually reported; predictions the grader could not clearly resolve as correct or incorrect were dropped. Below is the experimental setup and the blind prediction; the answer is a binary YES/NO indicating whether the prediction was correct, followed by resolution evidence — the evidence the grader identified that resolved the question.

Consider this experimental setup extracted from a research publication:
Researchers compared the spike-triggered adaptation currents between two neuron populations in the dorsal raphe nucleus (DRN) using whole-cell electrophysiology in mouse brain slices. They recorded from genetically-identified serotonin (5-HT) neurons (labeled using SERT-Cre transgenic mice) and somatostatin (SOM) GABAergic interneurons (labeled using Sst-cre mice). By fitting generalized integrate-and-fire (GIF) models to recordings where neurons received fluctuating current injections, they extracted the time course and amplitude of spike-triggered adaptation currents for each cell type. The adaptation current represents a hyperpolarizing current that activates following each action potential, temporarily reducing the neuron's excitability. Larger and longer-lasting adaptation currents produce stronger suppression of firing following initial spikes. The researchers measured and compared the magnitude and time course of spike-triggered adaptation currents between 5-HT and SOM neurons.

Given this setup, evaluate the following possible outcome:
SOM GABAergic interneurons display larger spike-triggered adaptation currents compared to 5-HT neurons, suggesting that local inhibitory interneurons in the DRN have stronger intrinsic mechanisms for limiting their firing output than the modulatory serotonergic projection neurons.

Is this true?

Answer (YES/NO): NO